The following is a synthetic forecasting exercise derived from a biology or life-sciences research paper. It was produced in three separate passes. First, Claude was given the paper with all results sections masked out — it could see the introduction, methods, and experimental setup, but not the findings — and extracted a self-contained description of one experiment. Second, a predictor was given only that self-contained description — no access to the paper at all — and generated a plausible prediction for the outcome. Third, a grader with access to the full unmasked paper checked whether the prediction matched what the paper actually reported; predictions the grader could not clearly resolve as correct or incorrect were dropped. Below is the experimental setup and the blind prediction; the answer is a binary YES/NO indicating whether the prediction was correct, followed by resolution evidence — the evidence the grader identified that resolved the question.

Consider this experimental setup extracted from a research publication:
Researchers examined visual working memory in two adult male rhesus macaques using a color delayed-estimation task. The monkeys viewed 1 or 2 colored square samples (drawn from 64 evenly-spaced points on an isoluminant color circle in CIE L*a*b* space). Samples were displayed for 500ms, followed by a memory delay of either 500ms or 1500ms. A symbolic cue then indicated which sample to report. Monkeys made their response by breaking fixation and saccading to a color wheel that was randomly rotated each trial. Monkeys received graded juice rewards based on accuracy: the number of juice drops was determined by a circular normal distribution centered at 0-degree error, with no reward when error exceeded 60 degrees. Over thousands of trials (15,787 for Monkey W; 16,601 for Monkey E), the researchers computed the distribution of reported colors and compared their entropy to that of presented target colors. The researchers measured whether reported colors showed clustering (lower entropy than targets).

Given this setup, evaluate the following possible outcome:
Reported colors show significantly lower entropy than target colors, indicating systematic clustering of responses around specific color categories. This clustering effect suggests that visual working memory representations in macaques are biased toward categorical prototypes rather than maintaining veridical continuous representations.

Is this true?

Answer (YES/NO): YES